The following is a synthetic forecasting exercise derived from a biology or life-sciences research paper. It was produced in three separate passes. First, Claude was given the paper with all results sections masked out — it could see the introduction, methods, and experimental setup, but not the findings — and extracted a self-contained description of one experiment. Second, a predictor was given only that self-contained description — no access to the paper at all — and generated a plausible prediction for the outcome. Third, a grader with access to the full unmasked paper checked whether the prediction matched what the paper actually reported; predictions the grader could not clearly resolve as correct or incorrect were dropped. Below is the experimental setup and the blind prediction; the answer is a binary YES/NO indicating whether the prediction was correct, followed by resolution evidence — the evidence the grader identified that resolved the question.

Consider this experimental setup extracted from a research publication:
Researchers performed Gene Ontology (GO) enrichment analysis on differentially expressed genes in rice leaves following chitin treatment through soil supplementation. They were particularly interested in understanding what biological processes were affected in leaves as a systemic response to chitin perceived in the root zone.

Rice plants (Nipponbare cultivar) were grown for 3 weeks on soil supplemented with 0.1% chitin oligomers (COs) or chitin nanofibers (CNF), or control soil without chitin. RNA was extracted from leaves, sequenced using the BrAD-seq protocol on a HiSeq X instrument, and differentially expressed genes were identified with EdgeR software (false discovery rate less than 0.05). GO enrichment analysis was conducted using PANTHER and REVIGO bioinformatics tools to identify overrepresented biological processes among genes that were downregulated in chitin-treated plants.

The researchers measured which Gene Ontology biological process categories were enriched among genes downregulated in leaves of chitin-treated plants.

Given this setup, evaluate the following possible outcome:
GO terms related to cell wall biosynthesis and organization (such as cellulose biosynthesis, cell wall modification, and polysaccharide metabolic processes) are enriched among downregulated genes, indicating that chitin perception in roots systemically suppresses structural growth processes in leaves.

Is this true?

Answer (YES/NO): YES